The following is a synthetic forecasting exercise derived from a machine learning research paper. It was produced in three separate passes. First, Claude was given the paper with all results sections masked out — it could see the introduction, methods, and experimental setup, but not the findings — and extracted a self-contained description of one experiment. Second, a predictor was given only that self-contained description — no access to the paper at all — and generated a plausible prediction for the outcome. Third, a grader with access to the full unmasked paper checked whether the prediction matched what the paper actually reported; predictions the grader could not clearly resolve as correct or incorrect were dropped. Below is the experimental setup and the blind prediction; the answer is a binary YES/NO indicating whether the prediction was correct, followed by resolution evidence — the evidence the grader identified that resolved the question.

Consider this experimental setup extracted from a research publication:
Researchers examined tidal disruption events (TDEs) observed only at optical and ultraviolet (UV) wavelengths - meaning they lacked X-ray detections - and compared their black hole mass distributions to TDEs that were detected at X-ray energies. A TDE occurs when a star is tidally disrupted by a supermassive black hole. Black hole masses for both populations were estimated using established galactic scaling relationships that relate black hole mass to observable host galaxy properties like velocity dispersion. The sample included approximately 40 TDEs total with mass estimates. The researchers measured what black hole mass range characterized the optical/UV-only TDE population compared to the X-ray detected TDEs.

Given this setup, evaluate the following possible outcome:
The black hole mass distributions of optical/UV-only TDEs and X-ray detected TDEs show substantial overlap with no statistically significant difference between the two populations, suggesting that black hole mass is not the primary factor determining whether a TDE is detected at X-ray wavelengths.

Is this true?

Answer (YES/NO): NO